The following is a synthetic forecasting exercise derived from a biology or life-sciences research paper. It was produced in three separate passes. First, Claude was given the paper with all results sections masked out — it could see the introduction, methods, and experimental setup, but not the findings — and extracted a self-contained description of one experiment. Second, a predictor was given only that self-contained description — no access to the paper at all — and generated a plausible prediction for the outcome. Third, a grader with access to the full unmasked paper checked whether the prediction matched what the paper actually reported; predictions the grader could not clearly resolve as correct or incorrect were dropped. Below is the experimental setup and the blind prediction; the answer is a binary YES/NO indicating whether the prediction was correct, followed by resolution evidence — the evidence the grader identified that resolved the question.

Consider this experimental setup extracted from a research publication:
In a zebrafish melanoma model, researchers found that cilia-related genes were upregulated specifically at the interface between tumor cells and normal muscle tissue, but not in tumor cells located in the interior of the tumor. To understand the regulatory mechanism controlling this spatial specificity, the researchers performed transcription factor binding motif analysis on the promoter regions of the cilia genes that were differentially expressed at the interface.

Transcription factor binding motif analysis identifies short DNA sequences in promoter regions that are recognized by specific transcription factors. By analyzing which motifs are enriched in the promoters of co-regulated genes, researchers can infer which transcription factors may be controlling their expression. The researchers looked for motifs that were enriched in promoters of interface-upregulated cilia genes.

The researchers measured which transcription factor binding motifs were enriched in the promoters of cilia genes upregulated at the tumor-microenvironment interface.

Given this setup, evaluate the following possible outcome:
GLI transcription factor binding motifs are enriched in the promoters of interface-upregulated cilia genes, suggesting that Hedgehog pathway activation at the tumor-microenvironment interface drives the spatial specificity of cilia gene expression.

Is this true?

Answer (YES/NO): NO